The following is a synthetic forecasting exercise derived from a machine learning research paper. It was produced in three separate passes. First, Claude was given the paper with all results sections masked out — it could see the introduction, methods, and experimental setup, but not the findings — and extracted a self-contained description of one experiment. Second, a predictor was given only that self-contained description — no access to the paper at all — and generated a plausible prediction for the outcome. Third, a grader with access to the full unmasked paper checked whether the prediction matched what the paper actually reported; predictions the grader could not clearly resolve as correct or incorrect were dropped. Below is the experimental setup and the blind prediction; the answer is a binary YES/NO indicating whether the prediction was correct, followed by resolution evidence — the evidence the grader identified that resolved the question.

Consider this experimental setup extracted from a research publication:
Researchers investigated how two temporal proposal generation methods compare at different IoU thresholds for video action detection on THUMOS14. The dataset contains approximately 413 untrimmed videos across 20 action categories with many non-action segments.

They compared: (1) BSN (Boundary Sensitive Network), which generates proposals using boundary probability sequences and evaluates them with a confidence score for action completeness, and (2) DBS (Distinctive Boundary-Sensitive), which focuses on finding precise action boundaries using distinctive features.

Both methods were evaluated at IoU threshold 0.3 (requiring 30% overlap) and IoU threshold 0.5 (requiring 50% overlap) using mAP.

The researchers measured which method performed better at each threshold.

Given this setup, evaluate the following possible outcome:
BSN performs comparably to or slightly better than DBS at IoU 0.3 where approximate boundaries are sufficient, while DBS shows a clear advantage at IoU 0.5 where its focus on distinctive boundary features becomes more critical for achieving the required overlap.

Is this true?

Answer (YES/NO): NO